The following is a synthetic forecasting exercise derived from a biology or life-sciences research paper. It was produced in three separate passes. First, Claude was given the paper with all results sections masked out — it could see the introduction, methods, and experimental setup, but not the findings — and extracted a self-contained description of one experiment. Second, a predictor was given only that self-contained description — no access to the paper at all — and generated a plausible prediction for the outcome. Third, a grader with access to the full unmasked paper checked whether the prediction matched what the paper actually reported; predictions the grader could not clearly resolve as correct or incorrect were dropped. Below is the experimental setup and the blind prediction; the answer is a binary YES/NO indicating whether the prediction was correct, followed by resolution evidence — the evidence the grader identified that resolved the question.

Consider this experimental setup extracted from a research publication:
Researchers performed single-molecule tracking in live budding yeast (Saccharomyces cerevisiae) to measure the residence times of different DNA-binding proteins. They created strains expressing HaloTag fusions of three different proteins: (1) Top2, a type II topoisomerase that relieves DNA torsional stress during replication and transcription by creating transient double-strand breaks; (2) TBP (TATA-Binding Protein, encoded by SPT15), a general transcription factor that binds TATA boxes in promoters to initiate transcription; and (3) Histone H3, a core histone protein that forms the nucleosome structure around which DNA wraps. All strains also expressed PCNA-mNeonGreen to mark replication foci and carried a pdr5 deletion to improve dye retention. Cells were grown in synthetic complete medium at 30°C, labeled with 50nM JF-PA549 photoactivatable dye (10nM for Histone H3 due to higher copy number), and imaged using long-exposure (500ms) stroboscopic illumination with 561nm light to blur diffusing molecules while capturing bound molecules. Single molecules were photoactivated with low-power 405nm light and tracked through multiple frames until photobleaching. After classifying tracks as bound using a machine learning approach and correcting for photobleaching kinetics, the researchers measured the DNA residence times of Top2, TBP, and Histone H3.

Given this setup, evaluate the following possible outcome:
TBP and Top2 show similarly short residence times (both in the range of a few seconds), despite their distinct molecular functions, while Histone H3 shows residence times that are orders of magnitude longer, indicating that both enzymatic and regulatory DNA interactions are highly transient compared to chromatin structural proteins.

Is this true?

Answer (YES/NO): NO